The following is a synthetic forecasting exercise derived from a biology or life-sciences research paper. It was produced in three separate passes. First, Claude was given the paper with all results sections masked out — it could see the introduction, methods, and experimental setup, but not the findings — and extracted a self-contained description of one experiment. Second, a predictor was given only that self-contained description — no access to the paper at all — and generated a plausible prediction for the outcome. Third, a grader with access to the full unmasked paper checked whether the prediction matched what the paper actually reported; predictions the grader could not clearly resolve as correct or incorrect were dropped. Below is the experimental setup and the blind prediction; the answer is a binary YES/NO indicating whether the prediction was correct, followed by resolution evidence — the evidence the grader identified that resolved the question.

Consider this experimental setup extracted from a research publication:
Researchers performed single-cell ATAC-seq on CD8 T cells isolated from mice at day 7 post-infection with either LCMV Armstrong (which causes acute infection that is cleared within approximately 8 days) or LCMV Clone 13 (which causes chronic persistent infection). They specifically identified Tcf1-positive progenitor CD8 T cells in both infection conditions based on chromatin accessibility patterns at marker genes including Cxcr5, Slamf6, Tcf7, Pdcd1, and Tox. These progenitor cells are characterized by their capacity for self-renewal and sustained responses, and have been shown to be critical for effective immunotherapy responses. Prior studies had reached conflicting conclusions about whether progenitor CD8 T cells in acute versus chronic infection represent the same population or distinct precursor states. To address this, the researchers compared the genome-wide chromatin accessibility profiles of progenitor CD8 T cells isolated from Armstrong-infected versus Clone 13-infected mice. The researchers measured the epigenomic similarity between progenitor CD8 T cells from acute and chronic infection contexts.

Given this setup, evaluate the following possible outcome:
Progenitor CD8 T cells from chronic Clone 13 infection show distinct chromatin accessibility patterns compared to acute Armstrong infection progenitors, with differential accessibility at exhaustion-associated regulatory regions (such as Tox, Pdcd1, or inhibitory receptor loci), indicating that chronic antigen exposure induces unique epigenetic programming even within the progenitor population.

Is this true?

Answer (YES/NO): NO